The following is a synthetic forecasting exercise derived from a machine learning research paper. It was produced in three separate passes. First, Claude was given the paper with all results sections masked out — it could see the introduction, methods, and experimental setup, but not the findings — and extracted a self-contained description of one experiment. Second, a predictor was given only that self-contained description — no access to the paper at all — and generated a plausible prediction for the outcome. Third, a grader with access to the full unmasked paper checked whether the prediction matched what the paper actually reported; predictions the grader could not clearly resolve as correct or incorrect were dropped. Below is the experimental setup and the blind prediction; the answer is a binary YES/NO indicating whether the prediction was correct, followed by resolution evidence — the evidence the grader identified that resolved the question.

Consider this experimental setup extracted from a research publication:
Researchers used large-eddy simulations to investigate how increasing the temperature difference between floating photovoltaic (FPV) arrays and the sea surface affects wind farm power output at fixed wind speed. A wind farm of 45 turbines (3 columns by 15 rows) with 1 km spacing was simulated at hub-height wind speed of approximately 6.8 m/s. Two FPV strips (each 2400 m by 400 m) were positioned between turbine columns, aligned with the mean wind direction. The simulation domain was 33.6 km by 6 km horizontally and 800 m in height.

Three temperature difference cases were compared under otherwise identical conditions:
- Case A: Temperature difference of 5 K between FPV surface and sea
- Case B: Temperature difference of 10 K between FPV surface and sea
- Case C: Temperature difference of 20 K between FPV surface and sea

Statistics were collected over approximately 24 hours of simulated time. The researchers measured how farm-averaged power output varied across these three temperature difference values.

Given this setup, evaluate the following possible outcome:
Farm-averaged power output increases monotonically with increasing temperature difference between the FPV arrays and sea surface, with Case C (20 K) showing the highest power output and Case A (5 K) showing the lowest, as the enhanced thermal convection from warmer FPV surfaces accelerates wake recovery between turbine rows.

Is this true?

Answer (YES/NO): YES